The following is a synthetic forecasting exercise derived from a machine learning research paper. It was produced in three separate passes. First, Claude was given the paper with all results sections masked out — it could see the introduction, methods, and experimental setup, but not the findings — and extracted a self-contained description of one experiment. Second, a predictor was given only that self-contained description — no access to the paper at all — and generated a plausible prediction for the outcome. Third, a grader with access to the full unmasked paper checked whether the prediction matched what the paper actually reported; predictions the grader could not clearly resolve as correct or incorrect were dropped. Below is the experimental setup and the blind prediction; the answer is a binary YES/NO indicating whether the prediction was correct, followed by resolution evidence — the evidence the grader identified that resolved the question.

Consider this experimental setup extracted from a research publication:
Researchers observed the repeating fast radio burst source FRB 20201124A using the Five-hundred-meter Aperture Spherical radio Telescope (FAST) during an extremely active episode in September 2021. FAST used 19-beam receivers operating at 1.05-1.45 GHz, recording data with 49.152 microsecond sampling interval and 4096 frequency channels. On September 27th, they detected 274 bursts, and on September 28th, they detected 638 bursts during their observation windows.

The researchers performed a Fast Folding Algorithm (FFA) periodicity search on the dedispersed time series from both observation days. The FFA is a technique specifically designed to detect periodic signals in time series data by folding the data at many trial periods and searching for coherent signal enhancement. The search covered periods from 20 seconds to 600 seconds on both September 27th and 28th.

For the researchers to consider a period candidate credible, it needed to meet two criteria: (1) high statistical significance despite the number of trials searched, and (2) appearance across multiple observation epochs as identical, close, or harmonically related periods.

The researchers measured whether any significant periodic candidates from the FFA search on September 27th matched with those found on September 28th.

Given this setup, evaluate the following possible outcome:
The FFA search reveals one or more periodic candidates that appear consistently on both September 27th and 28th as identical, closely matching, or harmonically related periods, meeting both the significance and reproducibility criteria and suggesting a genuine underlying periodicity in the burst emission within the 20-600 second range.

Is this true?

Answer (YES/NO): NO